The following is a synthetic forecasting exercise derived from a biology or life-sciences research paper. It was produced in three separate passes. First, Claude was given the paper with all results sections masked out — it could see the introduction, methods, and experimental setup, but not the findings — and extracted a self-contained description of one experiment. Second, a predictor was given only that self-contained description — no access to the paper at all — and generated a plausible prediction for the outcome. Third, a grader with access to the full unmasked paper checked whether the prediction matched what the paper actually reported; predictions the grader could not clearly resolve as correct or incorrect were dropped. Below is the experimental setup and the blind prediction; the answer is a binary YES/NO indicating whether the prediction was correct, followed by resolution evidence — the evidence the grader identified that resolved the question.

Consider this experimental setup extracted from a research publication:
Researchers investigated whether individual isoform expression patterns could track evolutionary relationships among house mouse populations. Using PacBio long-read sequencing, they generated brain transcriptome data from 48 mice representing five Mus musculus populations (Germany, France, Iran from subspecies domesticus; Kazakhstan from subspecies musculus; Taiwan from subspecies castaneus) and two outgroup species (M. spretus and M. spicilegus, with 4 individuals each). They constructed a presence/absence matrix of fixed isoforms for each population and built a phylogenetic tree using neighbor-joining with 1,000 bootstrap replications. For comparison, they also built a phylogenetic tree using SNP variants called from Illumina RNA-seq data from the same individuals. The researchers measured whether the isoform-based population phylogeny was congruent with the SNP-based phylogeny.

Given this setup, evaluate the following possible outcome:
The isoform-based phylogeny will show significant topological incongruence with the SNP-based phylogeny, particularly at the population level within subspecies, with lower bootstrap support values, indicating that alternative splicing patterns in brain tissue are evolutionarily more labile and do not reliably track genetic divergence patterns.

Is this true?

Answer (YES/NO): NO